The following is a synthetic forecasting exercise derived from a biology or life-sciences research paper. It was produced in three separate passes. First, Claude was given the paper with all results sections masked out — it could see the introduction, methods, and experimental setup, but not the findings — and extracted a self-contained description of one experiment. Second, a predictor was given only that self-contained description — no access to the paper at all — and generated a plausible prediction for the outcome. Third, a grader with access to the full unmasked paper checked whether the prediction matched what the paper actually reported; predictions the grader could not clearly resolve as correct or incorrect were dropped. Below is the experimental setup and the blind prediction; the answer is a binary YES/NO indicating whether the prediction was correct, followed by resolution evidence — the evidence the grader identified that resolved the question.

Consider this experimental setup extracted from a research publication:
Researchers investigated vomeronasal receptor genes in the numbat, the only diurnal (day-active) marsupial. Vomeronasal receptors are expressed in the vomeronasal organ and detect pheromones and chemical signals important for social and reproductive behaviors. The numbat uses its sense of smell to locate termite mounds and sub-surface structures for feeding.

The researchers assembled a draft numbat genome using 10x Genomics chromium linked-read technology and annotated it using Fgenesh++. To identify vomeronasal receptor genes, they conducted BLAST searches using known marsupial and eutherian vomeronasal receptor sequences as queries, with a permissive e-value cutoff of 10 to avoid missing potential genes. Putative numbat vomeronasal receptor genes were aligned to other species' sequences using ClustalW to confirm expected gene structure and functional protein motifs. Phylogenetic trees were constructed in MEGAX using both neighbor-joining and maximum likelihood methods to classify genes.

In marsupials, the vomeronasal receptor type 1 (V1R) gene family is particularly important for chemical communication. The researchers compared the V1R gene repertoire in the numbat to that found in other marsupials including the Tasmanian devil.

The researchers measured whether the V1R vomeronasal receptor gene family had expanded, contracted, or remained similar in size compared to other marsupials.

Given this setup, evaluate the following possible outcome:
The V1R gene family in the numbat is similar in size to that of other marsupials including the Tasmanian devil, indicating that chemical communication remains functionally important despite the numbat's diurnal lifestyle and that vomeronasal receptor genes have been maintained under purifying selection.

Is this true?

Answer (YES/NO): YES